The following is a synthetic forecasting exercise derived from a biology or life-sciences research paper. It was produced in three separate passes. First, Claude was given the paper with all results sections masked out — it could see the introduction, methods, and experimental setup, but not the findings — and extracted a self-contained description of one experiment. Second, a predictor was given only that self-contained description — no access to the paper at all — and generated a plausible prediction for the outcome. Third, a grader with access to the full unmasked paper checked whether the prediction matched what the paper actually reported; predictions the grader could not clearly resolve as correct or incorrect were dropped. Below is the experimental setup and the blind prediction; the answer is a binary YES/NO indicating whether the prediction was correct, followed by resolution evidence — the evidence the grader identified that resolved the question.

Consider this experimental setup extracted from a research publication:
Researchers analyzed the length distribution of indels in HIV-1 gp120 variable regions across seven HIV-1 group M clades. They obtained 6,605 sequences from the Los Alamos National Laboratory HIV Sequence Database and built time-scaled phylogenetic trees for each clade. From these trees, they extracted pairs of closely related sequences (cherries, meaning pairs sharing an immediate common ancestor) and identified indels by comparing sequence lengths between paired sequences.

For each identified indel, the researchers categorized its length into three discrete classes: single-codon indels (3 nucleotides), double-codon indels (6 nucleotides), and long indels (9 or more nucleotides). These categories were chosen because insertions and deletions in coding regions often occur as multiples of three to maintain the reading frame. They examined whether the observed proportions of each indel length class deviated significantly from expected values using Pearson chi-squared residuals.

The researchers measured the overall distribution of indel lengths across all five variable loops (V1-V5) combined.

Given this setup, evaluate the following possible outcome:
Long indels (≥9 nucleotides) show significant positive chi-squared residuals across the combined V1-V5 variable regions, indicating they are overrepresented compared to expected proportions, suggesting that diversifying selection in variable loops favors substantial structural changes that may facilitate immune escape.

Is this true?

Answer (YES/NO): NO